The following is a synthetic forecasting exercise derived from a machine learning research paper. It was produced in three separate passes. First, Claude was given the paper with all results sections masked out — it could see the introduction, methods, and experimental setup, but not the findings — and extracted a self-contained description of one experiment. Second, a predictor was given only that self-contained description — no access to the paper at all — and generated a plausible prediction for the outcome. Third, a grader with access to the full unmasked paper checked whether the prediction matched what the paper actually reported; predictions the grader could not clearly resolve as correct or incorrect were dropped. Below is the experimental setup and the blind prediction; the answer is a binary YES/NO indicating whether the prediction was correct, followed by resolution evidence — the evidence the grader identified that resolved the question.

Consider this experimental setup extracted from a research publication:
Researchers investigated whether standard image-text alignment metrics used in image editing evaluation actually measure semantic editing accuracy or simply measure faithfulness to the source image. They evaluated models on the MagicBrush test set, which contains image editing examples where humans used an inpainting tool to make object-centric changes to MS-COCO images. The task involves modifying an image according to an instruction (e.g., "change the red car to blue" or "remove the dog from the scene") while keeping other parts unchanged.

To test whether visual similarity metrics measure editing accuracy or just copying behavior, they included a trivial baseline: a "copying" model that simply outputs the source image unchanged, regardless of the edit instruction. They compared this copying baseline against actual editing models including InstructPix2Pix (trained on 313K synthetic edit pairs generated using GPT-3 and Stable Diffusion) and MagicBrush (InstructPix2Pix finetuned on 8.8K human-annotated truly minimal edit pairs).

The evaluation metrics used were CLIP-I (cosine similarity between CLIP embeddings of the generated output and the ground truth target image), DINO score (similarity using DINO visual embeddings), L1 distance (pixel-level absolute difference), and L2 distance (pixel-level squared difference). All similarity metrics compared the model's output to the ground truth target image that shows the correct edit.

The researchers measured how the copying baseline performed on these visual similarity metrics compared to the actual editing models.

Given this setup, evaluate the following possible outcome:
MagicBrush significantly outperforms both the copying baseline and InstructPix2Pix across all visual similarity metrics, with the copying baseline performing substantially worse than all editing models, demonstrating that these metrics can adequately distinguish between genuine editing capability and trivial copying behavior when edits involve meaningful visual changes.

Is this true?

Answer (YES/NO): NO